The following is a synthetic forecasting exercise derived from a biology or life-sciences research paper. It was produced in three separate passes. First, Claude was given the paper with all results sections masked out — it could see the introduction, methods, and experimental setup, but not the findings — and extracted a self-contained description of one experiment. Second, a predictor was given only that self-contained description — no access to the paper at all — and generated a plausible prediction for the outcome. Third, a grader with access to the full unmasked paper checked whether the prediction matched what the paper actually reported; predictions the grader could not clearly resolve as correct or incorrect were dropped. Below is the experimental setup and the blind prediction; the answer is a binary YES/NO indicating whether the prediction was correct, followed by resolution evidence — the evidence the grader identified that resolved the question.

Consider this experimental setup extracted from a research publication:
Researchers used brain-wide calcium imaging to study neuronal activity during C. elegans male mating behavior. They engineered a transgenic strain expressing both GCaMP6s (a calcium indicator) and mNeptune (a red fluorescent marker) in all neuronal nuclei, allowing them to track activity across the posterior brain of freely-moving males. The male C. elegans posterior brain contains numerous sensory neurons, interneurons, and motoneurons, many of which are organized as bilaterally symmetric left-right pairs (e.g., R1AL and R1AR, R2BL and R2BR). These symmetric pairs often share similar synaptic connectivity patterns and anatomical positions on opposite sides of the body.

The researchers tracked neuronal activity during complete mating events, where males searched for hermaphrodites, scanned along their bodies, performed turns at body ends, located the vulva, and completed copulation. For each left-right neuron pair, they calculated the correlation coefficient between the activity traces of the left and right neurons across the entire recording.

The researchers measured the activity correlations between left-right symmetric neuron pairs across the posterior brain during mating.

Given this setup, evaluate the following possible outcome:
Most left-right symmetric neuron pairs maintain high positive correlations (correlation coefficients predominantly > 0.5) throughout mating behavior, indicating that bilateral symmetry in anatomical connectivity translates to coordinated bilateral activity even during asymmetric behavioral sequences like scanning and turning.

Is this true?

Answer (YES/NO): YES